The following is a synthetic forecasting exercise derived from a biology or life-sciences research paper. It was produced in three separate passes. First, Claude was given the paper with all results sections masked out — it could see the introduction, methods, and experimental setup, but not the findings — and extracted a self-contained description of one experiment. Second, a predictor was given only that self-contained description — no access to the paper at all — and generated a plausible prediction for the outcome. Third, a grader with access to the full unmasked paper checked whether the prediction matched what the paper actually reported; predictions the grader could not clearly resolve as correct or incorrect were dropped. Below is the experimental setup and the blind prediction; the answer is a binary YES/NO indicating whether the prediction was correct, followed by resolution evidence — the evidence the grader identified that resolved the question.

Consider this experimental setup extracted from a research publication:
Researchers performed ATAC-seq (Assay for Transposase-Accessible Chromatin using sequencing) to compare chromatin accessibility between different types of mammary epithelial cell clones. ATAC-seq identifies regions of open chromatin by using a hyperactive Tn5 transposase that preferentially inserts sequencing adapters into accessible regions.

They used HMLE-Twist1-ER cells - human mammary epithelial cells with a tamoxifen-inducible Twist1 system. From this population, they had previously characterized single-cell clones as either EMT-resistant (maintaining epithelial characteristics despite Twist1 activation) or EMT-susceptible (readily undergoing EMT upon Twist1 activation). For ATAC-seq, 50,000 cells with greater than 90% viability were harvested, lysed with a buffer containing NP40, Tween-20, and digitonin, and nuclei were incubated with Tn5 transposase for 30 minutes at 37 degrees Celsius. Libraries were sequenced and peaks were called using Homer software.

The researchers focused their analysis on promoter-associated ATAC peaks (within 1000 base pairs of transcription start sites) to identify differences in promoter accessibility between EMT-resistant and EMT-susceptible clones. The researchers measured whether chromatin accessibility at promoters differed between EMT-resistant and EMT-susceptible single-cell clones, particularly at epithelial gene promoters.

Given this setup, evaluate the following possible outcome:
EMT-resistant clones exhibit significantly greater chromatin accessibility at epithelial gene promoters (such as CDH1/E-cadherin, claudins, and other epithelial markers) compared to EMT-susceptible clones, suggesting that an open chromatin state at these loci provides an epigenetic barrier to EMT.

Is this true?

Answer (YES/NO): NO